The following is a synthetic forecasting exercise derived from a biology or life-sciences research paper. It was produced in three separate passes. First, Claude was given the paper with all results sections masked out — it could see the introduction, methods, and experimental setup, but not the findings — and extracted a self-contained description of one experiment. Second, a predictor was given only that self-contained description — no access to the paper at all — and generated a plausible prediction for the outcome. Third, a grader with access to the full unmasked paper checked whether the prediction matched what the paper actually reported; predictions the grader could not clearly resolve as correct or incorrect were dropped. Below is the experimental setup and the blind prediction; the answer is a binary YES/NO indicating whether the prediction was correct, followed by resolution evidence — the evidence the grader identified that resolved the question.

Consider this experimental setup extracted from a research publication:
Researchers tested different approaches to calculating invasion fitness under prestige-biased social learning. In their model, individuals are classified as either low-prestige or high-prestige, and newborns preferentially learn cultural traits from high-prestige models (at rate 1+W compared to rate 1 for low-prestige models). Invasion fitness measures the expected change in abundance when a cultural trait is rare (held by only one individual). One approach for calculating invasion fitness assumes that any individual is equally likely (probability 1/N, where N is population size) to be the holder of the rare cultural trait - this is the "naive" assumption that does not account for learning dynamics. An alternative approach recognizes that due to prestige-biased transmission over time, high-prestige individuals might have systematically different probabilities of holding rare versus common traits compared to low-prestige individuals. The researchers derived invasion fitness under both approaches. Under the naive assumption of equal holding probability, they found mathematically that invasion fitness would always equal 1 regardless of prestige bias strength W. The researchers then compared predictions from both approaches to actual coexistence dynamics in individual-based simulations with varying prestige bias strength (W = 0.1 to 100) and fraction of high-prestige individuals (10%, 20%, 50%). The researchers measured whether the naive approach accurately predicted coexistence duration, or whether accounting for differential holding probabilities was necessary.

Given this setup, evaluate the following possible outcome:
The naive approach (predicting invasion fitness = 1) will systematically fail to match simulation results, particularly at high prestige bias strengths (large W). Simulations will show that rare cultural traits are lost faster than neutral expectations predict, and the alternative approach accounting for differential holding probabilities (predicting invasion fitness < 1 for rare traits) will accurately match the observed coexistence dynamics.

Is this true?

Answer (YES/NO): NO